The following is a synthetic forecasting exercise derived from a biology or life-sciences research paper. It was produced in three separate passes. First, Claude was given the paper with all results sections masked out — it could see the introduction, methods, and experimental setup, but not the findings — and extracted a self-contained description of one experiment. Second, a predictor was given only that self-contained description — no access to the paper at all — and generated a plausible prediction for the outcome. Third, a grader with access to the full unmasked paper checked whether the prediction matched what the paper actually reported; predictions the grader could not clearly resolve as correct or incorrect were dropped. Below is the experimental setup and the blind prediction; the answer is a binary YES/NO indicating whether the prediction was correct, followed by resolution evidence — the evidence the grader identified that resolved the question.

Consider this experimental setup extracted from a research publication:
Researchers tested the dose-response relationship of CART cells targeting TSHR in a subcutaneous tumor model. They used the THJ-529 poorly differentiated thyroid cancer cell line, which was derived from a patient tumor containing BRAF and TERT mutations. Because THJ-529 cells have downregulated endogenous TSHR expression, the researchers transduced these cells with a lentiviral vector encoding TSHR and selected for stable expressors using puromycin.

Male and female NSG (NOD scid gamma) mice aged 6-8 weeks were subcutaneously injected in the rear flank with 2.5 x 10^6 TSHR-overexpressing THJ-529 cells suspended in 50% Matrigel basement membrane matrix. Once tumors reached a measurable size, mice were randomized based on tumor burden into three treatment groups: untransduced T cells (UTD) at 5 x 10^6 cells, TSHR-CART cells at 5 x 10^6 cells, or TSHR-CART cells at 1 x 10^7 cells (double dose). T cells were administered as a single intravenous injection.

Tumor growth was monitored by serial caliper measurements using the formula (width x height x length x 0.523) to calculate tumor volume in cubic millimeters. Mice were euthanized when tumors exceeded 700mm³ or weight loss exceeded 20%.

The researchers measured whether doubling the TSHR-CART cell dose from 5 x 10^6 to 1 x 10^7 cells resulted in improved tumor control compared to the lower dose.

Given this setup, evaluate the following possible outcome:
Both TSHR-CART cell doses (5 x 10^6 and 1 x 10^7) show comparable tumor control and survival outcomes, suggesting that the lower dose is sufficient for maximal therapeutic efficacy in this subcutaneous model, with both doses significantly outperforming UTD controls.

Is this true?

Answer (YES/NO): NO